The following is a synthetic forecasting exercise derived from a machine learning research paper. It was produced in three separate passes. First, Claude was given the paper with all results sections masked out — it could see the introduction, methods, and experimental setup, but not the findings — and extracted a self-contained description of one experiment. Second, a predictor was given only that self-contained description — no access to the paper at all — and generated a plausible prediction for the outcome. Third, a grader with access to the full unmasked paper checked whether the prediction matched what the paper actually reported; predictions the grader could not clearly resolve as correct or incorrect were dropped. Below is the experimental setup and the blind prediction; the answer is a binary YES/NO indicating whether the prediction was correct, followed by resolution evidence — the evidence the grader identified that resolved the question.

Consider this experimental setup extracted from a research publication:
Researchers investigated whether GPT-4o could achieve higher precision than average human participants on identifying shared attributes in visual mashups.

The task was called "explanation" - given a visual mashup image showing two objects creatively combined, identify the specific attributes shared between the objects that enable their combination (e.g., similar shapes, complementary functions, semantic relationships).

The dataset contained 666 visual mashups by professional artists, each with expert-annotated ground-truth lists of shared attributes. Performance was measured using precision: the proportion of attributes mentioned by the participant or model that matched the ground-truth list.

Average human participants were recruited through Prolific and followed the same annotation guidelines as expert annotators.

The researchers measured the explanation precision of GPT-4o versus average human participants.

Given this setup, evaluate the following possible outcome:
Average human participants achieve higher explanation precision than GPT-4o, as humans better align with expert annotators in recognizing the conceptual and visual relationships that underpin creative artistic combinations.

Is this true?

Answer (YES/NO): NO